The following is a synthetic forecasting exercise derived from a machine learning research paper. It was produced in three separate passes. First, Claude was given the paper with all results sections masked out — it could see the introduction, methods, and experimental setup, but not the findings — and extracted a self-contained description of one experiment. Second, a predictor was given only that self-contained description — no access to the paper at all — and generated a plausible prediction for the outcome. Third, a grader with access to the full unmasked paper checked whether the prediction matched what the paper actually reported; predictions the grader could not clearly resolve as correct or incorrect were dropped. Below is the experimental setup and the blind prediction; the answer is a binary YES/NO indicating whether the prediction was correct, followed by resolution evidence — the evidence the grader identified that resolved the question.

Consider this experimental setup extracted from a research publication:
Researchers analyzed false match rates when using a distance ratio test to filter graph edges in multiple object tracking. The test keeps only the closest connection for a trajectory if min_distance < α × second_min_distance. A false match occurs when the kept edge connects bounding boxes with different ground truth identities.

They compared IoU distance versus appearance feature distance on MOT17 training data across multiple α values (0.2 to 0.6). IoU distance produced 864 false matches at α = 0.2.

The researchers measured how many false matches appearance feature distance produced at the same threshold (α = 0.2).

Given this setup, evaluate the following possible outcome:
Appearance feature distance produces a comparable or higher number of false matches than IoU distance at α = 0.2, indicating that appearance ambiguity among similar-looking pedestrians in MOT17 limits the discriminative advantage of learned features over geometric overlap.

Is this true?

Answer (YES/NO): NO